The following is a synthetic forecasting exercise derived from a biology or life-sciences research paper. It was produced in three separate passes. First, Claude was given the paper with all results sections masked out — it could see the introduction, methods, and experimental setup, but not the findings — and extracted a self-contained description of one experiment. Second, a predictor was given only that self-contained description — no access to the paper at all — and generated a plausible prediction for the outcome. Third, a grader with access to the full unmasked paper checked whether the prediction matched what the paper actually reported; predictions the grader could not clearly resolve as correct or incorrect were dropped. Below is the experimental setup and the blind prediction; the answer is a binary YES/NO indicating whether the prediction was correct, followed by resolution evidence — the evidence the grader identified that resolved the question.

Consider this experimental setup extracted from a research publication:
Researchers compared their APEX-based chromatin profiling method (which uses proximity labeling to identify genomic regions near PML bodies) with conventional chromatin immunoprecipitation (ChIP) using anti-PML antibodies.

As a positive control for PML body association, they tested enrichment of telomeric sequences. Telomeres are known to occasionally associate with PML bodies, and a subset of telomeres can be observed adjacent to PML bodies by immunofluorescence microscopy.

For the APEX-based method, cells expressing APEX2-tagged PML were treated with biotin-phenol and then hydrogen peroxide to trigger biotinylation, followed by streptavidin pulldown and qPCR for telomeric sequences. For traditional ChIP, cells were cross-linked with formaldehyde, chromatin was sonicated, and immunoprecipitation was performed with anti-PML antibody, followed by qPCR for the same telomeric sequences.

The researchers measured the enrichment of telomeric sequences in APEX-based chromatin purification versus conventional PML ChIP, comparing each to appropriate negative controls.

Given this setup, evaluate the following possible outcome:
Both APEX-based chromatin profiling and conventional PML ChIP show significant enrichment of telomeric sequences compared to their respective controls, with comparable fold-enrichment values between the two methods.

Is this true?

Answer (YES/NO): NO